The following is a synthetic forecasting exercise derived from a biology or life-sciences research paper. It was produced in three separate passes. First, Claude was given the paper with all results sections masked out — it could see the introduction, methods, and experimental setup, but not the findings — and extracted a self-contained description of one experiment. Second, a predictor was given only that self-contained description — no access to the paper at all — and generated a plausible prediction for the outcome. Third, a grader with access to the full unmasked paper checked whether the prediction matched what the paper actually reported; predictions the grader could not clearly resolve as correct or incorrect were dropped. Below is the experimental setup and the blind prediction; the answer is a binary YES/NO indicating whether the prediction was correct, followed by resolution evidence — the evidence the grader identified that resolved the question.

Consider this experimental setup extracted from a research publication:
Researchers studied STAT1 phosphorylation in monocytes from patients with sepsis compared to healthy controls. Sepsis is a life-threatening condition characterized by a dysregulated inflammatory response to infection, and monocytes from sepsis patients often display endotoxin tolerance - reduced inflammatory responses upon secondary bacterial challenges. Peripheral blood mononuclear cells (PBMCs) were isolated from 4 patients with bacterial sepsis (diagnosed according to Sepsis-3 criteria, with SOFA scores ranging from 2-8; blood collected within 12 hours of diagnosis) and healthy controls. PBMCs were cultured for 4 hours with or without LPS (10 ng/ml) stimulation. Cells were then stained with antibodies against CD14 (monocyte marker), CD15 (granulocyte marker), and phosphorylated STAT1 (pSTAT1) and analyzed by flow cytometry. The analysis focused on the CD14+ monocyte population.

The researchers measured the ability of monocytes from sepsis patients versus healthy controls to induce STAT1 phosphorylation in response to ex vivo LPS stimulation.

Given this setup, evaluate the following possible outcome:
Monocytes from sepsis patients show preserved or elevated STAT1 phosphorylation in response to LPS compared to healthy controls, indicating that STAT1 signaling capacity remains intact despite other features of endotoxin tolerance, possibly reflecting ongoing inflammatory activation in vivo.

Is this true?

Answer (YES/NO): NO